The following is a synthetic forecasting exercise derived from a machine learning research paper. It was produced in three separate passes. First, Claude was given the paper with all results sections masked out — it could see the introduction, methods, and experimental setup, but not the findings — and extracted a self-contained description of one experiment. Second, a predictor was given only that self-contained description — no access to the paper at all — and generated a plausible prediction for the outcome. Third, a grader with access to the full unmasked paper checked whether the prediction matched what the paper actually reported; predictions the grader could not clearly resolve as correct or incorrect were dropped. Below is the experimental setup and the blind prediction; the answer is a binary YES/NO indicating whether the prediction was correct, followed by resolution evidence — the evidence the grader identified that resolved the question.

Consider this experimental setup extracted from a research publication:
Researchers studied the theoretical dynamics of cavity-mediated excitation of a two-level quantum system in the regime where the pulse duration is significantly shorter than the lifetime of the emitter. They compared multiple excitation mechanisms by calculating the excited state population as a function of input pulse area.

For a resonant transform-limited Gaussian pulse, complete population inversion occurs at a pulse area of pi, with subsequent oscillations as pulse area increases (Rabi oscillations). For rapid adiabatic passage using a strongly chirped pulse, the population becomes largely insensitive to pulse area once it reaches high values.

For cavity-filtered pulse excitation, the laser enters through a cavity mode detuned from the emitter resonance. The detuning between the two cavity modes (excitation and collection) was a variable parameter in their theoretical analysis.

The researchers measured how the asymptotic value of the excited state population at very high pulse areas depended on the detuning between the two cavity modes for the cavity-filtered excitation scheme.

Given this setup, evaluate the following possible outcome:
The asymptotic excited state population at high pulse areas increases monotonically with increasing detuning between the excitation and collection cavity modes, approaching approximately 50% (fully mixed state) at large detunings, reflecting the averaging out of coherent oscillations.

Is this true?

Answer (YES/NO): NO